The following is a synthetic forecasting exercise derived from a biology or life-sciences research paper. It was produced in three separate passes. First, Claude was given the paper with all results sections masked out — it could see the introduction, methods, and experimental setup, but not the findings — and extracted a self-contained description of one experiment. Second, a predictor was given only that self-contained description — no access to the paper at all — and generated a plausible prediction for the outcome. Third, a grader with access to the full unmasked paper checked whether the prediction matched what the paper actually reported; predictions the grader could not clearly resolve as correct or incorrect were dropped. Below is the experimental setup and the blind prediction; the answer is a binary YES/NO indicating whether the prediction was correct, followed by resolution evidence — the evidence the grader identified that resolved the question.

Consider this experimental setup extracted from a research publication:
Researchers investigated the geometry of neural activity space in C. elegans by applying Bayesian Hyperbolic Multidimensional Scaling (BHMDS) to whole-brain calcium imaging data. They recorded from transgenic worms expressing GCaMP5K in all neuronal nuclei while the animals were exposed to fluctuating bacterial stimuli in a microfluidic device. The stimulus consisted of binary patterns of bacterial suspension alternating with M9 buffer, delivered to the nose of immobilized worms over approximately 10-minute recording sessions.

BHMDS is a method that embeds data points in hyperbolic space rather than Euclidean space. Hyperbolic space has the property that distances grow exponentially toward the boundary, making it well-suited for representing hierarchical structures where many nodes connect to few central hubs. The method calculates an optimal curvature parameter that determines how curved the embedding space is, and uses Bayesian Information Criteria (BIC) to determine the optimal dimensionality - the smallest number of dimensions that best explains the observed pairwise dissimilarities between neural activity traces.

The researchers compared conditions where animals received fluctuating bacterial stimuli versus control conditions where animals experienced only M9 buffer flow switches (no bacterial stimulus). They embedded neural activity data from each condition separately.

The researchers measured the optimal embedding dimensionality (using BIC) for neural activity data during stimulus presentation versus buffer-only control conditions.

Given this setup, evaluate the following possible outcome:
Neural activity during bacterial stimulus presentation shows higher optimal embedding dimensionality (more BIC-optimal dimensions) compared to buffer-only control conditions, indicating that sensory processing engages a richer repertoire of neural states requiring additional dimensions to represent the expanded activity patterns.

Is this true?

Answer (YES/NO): YES